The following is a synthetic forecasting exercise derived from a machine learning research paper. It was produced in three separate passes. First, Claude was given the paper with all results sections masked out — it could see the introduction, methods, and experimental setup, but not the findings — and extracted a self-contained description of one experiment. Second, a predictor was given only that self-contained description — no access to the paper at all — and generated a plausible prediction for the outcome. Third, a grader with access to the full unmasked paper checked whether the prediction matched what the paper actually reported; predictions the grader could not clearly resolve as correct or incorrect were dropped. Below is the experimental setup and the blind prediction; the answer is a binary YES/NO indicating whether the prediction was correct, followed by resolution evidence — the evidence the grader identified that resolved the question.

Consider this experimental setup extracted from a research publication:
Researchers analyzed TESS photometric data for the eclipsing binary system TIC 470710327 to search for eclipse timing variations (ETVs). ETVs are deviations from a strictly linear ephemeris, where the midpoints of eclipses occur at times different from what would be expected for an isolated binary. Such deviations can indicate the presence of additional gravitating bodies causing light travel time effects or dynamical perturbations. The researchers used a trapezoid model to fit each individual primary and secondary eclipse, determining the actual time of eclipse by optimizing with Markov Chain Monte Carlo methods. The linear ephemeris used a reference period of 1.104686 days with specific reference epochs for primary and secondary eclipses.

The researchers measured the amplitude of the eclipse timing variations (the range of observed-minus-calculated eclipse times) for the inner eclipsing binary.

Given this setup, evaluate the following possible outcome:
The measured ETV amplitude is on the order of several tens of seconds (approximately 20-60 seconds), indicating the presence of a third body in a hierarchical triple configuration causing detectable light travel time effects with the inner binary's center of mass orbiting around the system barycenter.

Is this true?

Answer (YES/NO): NO